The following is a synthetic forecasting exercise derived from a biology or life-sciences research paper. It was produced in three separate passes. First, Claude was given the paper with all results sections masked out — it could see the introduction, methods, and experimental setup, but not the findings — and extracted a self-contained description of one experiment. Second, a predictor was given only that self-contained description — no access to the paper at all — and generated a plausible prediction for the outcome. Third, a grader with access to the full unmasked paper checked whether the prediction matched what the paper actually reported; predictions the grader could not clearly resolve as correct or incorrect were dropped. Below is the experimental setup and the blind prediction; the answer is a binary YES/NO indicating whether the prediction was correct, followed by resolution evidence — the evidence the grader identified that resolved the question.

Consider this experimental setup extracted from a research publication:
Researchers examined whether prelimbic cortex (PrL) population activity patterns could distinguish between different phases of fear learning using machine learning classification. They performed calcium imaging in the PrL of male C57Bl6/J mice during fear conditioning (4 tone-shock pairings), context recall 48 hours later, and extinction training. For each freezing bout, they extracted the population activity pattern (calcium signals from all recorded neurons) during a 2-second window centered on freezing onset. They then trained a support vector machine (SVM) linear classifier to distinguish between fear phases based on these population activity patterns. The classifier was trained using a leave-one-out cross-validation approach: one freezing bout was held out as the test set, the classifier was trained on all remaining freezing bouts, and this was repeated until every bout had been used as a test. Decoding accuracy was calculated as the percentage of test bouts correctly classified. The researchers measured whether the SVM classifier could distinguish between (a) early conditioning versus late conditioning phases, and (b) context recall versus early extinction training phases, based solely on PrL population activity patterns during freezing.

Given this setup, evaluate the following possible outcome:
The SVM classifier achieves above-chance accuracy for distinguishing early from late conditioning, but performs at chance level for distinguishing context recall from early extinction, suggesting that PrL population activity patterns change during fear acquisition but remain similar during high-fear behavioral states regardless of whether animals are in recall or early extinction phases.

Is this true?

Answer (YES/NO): NO